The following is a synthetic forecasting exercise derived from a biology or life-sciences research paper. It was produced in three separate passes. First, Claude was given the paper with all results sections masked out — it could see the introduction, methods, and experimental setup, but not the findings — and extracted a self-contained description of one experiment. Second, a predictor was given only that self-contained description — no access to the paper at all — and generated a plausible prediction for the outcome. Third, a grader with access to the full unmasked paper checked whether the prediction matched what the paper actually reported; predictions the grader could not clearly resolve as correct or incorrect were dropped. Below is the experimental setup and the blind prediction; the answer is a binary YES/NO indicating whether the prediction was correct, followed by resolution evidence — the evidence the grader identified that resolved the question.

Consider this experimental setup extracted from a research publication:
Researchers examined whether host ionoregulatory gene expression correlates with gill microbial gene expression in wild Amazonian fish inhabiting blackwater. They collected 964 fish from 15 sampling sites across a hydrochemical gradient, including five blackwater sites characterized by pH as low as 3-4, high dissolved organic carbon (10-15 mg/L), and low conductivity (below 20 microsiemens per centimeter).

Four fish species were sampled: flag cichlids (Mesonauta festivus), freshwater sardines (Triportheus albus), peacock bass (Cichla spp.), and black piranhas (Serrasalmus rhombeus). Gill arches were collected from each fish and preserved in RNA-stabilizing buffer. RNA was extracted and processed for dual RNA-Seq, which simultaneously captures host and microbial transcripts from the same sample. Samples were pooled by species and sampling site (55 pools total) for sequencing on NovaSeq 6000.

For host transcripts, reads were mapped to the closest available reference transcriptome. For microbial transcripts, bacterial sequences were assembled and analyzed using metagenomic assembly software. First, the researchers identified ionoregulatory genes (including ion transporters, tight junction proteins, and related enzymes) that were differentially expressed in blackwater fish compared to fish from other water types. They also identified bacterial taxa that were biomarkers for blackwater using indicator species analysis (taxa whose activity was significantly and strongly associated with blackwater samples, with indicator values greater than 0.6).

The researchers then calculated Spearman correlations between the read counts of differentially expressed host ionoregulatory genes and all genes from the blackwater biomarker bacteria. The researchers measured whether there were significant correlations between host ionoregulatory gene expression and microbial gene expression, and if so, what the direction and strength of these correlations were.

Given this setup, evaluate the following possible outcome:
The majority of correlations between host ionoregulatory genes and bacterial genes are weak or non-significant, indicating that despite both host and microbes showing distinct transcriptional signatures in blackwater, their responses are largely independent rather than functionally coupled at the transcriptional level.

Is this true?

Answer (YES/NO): NO